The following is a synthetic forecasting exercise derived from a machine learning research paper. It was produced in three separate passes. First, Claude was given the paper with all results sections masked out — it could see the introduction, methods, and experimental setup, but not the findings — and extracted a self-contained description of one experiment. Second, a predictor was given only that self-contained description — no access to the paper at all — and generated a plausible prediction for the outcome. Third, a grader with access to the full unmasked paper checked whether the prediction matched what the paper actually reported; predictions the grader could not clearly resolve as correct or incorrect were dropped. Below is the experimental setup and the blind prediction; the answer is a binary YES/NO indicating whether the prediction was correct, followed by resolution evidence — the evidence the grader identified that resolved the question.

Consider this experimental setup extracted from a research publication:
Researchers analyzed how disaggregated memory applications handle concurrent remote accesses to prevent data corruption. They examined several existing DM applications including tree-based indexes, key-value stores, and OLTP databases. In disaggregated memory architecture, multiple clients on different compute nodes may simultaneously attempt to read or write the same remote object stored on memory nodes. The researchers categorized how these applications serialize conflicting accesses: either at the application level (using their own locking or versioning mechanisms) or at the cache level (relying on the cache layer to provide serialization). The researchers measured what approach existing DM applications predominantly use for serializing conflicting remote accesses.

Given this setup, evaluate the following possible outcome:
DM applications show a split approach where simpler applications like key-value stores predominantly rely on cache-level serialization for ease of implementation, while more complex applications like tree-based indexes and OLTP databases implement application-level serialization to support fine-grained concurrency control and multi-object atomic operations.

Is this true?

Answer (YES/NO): NO